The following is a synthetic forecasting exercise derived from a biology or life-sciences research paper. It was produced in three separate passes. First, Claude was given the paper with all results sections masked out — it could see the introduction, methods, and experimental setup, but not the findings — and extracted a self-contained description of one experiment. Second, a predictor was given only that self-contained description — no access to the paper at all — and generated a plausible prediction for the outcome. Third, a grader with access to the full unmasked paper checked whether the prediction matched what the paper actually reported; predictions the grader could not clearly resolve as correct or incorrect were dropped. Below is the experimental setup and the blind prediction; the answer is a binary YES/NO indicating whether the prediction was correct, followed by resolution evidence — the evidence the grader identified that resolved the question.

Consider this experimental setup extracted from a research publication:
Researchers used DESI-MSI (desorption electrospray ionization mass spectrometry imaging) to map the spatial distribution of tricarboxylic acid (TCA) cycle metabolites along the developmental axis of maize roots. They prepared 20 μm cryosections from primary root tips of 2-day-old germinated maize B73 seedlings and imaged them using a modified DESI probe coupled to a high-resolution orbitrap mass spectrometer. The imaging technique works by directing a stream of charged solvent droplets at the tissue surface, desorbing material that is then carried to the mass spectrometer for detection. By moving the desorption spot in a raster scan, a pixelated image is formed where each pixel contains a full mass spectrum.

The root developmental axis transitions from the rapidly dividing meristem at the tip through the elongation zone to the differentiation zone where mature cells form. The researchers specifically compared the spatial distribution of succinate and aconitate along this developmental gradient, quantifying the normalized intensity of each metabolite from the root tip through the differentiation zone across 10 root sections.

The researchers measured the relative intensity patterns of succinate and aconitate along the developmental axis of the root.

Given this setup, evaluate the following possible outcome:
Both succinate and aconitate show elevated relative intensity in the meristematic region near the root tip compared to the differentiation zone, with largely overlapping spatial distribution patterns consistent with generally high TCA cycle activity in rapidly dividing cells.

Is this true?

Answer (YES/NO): NO